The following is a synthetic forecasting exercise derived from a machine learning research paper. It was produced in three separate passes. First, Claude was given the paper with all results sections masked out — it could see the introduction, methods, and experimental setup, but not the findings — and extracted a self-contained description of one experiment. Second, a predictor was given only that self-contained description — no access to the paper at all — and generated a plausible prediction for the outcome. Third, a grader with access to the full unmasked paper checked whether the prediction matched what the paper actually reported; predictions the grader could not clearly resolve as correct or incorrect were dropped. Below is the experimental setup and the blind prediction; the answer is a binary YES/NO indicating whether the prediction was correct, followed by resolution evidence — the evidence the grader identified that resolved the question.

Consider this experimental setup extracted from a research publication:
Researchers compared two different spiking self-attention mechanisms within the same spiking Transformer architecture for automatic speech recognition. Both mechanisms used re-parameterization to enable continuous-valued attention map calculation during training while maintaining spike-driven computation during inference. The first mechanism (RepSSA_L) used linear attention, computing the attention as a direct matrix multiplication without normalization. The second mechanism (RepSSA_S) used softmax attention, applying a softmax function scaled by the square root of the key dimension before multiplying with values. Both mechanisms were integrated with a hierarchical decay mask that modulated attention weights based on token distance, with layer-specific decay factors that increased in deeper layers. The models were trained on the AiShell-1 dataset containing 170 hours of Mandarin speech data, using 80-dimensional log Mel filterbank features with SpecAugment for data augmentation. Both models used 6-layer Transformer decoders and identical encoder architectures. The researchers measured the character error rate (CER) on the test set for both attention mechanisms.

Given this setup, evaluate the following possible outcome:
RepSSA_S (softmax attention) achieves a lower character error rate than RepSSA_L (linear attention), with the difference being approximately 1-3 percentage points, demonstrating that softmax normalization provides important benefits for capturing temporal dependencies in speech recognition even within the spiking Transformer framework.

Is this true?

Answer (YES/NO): YES